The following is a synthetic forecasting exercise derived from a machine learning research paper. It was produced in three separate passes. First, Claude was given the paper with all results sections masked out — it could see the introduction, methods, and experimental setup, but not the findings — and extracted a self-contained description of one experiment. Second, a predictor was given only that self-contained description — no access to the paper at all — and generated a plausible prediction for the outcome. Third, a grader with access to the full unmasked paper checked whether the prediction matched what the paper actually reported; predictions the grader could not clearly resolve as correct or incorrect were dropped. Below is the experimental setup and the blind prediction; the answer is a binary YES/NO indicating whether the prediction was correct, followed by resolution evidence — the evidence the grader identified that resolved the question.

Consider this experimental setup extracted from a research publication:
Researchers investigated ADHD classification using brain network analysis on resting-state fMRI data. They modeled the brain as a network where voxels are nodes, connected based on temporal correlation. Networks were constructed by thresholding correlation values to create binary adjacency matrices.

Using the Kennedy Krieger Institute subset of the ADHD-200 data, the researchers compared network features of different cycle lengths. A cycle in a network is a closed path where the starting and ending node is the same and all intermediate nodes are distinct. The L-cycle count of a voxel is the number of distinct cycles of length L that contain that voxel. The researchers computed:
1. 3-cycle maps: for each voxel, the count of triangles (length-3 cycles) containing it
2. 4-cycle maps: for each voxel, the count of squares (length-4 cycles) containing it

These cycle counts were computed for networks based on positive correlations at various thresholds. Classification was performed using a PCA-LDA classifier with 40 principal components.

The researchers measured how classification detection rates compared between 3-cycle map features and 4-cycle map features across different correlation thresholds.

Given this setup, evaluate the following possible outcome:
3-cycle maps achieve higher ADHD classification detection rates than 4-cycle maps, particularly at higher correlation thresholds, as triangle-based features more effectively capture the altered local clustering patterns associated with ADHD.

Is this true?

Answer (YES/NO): YES